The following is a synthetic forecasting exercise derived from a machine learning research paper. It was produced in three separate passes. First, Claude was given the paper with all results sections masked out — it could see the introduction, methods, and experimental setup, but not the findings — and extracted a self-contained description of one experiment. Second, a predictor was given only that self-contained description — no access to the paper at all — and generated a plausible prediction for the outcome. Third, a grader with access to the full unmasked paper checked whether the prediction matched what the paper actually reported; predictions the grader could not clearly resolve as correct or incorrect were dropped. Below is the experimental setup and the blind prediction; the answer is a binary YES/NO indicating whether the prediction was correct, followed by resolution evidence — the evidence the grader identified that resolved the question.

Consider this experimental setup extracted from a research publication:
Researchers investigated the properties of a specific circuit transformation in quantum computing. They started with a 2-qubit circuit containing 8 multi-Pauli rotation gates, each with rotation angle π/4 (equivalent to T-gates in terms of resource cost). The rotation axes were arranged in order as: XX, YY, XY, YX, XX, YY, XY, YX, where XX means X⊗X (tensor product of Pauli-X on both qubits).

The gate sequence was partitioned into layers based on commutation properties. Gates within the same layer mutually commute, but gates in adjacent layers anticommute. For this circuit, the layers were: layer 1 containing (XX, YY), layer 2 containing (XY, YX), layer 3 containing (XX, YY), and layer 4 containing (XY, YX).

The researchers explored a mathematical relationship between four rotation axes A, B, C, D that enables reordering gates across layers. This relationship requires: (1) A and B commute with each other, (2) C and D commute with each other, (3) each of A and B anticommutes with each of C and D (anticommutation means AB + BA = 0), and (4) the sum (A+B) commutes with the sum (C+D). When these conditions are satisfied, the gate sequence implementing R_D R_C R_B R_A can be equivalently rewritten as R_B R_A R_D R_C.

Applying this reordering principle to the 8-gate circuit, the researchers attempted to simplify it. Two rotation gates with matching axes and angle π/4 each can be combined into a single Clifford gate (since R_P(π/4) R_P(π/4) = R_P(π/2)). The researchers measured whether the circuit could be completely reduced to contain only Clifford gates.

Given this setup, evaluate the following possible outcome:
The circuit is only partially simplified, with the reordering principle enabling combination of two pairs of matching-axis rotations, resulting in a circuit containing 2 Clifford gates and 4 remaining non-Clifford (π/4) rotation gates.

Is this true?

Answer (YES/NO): NO